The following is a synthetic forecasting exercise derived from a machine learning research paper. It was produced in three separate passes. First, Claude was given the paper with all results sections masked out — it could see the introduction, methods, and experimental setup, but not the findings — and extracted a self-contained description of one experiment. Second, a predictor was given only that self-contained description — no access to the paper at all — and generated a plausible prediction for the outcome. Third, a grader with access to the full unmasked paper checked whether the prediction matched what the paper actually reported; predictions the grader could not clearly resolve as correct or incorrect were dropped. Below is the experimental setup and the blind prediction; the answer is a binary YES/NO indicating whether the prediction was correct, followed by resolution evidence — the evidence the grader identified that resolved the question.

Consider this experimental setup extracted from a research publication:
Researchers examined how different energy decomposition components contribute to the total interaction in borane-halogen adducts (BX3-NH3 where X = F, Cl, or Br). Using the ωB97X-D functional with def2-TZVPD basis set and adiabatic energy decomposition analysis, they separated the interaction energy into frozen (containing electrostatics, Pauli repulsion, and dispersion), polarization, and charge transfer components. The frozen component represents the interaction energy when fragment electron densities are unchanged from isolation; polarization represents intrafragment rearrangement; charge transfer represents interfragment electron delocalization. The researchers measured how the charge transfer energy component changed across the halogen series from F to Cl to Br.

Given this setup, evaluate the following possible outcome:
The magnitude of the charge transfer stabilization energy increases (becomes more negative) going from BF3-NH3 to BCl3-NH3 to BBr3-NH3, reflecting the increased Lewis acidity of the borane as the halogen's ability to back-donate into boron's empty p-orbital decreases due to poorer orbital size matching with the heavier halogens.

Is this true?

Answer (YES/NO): YES